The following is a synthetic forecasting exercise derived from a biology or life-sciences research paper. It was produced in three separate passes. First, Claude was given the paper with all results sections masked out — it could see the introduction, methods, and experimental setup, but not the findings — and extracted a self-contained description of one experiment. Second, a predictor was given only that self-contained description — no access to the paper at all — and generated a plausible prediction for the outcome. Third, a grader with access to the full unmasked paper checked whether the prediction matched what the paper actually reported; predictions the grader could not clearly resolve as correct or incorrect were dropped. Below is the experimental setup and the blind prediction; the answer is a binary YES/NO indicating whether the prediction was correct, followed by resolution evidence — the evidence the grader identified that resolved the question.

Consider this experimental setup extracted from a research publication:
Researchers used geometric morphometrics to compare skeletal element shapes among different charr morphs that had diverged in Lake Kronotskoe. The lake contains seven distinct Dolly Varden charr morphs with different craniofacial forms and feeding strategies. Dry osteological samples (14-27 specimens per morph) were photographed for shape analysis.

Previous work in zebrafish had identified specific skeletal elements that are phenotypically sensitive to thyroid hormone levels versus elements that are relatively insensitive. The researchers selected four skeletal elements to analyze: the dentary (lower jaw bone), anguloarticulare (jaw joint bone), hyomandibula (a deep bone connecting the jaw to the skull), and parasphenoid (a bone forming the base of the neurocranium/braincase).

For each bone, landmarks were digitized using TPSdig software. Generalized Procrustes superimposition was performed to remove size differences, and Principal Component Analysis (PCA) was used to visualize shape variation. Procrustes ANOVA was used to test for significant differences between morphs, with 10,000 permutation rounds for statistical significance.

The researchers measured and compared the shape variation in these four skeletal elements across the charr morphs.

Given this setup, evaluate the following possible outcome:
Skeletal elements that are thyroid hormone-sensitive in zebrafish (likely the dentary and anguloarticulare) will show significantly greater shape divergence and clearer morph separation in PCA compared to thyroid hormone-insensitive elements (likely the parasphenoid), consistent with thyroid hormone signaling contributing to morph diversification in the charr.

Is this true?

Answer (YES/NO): YES